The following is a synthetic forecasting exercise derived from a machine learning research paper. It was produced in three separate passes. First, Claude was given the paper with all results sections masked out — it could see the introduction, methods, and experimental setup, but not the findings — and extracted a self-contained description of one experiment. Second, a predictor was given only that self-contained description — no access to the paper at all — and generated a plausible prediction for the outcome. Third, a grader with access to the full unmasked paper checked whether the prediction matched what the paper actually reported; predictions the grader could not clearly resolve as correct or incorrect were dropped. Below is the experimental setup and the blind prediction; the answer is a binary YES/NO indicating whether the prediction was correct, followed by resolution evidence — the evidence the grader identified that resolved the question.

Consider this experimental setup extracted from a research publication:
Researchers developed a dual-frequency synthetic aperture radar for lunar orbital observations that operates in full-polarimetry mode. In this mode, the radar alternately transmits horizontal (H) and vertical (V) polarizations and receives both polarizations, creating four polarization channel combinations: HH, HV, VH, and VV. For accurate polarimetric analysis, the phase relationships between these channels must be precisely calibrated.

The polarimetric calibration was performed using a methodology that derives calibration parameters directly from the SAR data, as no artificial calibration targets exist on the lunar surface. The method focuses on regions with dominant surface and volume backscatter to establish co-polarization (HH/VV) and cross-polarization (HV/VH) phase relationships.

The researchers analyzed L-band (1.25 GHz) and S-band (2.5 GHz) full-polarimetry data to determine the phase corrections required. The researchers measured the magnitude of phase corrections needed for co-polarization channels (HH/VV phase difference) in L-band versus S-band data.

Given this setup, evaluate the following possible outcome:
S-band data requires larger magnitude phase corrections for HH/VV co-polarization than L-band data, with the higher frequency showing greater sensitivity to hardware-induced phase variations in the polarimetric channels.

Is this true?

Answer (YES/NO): YES